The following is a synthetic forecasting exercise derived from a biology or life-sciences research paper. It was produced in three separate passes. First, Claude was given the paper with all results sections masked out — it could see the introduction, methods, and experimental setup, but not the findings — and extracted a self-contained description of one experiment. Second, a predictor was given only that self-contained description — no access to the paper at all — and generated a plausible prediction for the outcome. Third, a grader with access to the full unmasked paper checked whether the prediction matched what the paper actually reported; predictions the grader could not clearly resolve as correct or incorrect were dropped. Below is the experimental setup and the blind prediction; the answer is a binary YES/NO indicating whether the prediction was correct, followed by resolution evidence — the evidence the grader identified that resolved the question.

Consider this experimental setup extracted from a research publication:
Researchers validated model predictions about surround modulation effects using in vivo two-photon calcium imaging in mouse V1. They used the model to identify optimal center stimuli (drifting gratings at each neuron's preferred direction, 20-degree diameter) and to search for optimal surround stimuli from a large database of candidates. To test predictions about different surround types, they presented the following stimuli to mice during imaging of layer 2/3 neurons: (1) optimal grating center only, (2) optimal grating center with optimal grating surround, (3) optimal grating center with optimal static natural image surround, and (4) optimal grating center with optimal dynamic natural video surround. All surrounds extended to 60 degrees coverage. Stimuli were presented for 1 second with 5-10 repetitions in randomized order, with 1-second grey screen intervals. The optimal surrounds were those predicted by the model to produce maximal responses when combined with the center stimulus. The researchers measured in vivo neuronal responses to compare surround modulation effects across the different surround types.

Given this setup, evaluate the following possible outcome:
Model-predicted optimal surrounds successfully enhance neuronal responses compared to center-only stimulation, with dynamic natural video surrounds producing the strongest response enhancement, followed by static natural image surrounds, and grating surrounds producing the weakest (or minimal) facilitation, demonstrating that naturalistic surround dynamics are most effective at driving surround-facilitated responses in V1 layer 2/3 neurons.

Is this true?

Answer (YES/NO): NO